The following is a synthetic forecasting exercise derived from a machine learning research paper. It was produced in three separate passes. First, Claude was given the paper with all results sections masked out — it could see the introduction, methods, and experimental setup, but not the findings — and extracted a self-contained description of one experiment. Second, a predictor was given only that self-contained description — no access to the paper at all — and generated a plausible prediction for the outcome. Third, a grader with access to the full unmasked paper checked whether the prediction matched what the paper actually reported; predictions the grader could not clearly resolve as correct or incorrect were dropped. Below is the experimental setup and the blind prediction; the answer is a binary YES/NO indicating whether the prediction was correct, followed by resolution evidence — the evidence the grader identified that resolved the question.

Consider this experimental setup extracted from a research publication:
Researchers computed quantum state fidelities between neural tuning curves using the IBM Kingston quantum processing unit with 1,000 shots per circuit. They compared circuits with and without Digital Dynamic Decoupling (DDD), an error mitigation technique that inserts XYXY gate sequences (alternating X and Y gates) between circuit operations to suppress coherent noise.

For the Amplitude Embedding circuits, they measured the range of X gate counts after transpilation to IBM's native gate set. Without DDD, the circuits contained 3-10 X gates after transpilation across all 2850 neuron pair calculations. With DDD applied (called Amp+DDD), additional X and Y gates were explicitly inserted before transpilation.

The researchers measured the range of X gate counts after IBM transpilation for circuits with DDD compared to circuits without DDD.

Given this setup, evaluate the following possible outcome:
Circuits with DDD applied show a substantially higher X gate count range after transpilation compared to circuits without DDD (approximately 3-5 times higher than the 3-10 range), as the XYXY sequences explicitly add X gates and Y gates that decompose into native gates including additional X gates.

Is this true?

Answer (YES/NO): NO